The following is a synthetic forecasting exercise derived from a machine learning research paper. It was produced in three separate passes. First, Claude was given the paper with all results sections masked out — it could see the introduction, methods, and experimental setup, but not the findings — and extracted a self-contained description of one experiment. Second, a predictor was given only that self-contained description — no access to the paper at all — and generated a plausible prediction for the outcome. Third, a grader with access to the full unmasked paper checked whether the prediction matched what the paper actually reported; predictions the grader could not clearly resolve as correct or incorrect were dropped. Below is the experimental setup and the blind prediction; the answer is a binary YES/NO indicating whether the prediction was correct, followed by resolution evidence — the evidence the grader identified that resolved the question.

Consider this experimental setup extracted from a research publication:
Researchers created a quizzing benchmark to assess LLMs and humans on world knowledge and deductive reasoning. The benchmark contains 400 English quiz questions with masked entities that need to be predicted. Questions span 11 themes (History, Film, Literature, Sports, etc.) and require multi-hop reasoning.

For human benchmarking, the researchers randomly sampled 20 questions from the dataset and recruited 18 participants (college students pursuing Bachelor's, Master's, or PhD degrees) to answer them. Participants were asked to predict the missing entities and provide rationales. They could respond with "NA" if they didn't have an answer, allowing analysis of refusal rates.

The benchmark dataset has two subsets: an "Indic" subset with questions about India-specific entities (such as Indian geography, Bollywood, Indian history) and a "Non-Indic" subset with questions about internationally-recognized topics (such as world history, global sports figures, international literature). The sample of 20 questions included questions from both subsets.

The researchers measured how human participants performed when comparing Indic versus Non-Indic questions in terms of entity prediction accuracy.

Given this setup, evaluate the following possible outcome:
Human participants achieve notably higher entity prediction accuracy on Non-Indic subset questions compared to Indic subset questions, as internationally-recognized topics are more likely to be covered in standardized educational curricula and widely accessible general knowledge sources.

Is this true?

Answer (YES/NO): YES